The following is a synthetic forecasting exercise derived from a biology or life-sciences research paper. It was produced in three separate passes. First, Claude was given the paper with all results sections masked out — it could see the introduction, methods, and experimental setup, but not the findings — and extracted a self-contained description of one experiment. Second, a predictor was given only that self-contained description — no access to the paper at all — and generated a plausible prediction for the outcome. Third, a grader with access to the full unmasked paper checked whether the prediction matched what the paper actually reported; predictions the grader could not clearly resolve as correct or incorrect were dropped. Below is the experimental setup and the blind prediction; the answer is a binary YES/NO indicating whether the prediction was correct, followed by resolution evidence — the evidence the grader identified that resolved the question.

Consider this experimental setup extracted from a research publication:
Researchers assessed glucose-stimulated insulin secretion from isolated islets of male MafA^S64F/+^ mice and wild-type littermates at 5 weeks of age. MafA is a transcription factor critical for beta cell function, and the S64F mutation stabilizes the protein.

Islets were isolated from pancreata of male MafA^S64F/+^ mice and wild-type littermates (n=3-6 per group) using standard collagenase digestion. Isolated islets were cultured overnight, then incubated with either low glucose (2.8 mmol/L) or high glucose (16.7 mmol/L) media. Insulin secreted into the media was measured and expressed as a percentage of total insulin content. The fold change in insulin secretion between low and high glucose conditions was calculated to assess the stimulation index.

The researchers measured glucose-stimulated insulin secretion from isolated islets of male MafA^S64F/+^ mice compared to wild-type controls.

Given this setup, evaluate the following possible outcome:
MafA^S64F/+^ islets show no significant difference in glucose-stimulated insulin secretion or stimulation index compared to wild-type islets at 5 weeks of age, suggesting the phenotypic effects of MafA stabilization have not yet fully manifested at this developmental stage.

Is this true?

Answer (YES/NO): NO